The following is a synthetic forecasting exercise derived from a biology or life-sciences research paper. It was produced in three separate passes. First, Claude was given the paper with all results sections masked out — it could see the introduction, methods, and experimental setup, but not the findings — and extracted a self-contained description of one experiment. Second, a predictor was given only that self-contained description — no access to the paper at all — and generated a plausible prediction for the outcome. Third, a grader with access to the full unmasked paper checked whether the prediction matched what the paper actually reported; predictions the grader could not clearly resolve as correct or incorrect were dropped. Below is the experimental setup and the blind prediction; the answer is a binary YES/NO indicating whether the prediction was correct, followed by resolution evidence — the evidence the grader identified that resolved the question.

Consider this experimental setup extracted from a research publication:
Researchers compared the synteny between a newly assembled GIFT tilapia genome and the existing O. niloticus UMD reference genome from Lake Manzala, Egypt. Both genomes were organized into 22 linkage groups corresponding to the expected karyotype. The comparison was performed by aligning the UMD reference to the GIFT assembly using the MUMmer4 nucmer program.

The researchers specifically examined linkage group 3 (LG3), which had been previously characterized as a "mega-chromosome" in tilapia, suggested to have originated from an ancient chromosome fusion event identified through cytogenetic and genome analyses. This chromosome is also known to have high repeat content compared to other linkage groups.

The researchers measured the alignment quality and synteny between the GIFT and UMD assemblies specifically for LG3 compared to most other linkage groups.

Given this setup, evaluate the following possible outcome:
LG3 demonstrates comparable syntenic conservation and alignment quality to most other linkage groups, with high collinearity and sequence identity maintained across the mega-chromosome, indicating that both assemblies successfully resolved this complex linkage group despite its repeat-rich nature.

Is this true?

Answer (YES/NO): NO